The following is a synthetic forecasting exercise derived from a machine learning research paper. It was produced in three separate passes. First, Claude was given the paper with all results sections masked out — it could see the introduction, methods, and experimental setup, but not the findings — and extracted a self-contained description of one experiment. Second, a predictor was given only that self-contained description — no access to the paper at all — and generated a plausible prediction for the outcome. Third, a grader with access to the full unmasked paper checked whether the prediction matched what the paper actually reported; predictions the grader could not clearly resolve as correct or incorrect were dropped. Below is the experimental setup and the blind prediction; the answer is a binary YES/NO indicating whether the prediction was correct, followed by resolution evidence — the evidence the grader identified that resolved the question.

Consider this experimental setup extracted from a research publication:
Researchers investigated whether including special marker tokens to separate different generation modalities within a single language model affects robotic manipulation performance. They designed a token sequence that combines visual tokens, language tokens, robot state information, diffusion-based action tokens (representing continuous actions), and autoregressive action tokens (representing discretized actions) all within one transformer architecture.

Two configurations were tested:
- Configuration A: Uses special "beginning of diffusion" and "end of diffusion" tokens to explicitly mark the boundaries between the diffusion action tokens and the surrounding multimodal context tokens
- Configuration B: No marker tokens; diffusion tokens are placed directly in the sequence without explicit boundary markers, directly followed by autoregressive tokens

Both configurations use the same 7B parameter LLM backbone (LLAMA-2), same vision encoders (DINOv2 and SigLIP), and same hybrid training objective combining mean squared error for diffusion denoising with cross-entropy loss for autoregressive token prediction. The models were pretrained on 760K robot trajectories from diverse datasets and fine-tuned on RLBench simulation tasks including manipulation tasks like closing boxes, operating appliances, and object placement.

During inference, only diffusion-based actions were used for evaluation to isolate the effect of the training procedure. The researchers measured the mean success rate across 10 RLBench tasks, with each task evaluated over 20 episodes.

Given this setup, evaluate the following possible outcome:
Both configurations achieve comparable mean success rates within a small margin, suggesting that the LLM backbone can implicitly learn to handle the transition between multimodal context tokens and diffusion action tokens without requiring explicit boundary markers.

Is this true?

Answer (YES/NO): NO